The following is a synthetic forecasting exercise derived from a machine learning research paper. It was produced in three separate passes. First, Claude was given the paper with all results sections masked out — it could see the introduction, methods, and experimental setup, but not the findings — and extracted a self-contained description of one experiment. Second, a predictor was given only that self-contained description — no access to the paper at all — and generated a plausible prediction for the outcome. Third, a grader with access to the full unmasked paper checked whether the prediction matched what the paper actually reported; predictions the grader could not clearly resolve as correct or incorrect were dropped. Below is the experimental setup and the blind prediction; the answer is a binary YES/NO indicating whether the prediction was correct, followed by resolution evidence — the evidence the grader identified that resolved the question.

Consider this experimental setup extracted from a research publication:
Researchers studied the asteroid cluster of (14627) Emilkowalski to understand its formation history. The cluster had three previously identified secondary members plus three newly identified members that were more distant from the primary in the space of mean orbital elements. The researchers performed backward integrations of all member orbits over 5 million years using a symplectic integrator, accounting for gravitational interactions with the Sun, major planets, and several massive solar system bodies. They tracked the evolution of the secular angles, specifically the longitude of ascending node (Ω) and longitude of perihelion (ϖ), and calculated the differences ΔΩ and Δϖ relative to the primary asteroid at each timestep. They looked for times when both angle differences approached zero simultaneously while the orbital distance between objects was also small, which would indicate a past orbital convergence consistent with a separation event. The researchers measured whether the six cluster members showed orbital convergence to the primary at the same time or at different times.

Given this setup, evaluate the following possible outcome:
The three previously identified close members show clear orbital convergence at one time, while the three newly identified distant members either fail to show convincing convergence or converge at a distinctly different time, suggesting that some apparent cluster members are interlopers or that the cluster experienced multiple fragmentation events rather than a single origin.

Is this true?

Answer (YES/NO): NO